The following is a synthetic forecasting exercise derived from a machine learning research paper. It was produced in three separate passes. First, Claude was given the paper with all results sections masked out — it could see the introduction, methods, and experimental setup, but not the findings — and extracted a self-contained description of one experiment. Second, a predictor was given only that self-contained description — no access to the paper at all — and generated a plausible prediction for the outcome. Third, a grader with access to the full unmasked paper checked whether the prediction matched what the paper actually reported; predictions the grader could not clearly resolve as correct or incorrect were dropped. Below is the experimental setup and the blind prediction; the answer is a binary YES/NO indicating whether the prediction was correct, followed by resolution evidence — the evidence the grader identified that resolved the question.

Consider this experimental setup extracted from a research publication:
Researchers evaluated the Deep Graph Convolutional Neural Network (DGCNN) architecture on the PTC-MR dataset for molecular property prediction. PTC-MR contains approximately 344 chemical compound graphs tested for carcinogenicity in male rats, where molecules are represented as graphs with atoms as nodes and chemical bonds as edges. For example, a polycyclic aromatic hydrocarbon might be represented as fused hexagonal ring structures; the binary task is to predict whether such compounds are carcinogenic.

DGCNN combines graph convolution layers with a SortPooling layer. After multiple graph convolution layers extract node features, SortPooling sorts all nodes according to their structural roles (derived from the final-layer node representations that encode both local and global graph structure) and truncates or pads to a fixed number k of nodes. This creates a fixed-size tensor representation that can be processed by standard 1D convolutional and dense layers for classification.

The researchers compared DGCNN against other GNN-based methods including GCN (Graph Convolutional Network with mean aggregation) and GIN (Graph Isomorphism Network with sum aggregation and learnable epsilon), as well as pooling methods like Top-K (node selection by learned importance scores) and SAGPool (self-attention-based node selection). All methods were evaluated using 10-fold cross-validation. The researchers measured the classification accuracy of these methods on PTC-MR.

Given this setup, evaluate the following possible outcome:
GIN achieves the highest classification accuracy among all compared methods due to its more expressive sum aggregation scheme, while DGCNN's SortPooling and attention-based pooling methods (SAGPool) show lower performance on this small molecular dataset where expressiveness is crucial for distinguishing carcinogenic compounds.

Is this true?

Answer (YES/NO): NO